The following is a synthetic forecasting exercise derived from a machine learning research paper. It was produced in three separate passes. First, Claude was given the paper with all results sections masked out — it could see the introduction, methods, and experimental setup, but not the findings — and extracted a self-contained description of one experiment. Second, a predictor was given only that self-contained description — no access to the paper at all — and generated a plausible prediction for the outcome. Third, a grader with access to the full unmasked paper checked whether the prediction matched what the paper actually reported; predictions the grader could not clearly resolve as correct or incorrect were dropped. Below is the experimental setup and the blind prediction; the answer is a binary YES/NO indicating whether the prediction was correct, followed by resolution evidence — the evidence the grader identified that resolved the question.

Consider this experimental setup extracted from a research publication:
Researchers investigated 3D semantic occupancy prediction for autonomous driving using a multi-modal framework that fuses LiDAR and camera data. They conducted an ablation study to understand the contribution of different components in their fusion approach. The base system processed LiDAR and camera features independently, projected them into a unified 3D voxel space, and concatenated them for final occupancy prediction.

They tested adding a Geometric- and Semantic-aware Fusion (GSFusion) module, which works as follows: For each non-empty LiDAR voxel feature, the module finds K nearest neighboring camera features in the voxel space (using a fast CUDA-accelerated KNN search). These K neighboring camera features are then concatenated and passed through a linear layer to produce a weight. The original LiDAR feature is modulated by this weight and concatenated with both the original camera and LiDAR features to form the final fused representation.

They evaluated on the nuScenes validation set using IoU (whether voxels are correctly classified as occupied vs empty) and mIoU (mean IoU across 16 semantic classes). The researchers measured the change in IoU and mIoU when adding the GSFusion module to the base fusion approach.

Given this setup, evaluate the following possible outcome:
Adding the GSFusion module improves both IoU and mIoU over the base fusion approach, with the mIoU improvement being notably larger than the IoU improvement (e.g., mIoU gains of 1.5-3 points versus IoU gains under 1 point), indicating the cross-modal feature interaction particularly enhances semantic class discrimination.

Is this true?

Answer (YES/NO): NO